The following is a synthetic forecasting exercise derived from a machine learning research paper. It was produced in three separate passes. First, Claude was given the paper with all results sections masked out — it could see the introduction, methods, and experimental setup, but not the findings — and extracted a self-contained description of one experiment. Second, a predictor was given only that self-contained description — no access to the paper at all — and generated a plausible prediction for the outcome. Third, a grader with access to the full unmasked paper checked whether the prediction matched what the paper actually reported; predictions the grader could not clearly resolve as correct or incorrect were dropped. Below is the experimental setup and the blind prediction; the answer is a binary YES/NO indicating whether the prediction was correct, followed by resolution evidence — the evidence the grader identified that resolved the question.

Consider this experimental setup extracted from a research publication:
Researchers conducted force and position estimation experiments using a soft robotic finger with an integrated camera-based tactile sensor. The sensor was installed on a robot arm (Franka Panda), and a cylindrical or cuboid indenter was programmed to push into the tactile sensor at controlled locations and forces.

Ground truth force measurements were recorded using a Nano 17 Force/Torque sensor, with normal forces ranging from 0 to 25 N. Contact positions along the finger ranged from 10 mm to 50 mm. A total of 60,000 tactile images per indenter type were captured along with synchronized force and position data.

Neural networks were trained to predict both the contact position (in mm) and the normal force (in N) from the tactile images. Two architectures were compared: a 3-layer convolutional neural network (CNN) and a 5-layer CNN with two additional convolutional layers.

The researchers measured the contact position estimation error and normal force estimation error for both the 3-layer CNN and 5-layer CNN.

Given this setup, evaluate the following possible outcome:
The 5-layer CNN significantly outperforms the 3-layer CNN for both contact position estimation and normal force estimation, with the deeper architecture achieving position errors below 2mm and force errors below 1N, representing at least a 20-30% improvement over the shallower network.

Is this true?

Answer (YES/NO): NO